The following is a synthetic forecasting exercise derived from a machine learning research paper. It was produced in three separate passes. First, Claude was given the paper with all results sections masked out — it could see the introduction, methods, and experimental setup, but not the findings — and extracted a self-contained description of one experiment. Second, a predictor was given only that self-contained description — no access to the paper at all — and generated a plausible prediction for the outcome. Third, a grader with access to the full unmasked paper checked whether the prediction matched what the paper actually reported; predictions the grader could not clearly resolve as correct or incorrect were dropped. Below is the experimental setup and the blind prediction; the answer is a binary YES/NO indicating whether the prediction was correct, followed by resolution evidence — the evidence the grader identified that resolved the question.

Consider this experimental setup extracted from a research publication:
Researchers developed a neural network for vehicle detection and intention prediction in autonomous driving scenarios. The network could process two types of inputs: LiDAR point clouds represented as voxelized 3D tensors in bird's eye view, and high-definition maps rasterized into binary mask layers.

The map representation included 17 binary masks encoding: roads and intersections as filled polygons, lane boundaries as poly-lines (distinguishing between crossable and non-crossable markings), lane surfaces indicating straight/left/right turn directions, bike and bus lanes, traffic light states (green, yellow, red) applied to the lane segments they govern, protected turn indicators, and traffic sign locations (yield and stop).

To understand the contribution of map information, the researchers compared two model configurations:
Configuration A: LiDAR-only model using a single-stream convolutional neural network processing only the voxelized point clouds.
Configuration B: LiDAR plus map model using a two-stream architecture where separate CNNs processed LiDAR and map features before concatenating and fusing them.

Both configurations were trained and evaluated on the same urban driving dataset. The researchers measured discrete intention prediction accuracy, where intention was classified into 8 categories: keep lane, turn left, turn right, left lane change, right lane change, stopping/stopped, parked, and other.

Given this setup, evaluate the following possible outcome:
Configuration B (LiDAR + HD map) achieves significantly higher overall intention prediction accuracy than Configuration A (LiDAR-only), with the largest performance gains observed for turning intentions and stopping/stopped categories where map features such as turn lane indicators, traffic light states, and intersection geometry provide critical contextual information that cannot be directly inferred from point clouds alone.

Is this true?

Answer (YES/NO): NO